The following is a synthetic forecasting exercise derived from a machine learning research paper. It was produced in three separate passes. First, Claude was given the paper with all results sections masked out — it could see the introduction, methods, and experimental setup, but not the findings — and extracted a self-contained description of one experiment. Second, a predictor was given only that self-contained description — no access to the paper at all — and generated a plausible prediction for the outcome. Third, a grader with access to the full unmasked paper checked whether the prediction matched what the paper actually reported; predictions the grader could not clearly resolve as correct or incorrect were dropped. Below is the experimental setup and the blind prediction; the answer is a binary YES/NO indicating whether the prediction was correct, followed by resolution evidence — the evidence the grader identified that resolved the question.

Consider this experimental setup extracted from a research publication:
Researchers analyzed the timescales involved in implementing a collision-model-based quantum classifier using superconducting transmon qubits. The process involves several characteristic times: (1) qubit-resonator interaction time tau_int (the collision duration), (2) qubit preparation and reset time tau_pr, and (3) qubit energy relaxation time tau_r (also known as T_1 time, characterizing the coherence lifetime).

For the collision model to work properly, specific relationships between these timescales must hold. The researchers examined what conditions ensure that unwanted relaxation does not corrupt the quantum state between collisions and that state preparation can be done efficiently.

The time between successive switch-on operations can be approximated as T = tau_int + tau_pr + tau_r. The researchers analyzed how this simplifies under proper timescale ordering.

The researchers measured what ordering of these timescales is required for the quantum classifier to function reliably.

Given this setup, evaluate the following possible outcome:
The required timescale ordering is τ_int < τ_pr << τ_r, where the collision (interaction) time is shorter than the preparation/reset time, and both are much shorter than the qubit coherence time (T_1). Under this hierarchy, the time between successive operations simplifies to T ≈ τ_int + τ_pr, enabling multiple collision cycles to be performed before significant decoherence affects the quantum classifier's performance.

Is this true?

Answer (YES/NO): NO